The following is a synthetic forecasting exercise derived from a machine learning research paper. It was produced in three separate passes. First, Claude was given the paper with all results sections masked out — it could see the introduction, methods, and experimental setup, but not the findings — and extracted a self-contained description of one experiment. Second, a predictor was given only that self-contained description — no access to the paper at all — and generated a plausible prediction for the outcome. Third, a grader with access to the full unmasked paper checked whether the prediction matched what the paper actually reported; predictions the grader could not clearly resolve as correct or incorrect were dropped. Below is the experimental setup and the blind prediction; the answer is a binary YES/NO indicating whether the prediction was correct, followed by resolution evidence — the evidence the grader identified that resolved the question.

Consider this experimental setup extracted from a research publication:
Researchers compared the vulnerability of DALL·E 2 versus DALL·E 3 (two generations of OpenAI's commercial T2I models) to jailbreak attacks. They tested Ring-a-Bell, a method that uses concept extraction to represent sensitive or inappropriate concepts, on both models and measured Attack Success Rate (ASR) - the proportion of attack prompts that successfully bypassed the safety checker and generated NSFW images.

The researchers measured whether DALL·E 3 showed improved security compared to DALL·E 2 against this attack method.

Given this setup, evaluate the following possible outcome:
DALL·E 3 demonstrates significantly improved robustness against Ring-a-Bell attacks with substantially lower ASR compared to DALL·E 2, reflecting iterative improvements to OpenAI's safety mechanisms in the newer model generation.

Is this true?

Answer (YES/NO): NO